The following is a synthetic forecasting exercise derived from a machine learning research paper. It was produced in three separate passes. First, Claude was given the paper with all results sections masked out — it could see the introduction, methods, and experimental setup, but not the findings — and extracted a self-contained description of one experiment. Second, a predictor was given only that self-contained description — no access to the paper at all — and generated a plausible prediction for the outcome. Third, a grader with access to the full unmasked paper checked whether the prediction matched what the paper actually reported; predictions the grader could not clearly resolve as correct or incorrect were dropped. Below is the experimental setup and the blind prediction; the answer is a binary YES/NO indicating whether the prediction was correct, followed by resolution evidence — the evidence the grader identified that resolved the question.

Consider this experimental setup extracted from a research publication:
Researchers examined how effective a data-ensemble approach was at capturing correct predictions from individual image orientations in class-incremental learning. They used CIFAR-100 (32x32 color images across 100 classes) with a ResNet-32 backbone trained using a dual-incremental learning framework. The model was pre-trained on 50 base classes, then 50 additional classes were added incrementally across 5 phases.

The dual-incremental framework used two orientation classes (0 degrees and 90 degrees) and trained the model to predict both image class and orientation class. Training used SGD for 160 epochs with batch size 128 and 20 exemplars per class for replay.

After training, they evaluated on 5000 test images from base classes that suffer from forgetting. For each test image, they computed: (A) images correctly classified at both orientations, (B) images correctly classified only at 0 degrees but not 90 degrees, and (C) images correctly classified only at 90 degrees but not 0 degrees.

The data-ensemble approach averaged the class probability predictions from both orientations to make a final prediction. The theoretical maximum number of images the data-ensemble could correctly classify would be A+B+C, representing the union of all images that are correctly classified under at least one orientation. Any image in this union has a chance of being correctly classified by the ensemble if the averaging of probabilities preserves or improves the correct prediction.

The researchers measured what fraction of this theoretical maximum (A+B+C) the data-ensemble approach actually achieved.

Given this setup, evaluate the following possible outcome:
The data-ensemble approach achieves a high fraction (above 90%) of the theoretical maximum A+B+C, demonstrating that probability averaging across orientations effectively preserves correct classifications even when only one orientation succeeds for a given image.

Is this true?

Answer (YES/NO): YES